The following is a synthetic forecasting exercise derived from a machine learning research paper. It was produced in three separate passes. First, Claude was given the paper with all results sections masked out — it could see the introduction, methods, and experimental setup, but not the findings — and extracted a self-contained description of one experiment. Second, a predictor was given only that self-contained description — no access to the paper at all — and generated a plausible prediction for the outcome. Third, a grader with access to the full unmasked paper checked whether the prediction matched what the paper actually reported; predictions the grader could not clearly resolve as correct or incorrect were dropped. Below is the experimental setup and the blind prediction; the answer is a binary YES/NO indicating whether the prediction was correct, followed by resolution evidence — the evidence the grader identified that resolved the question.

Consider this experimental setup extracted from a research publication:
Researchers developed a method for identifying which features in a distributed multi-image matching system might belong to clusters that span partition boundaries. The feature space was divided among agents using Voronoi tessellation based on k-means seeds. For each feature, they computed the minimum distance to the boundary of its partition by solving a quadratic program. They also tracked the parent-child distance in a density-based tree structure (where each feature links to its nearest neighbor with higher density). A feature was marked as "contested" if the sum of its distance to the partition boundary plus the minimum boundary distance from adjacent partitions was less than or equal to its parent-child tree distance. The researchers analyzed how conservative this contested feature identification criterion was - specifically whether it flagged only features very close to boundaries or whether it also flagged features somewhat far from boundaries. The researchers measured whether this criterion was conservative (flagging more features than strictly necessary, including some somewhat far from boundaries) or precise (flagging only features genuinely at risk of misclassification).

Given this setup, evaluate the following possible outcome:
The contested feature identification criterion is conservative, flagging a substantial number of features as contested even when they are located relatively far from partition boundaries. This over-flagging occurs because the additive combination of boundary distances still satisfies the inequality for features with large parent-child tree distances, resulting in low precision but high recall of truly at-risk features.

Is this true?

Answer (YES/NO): YES